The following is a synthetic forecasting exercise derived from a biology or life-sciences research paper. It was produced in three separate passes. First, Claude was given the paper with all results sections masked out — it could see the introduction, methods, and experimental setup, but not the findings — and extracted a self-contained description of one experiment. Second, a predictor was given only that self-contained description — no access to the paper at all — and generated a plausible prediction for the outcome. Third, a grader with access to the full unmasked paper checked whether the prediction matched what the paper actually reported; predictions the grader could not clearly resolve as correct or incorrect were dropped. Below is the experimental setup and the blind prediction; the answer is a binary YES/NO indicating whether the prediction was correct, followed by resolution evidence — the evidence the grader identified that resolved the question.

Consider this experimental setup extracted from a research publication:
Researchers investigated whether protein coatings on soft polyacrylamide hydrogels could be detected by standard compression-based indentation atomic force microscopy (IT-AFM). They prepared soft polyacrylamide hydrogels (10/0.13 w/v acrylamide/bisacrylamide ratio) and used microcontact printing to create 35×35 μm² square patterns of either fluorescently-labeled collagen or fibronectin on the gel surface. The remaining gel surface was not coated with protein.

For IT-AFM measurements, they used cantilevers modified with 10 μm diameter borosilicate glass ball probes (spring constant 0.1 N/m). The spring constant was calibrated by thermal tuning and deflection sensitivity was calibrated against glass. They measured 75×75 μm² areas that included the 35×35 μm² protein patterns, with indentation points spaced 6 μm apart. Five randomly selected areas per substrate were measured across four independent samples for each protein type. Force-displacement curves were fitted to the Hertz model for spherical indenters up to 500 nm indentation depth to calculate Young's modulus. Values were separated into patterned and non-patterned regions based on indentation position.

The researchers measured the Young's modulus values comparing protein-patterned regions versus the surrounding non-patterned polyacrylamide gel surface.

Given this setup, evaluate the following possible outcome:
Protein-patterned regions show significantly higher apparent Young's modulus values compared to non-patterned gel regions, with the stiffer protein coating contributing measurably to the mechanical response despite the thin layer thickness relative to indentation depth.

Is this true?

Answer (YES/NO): NO